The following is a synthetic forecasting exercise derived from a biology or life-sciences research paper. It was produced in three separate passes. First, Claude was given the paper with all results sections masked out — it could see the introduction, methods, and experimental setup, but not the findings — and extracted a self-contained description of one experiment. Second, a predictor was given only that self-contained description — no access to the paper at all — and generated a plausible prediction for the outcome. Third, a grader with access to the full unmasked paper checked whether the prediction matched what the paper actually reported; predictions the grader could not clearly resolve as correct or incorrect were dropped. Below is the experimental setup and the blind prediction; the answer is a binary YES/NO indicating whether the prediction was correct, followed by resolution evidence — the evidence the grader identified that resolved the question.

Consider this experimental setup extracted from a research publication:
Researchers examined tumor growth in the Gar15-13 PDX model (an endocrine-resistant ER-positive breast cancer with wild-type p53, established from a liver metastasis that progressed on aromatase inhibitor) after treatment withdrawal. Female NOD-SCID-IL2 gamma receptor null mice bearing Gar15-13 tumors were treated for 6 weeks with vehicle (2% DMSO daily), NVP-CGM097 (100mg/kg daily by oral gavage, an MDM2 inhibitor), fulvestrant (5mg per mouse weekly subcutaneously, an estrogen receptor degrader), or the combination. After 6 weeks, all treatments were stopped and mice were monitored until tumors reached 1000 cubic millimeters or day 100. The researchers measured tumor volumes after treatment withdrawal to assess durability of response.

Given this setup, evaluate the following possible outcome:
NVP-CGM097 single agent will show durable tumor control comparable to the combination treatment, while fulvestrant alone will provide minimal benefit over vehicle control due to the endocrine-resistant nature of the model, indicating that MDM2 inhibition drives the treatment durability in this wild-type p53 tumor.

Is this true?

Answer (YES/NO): NO